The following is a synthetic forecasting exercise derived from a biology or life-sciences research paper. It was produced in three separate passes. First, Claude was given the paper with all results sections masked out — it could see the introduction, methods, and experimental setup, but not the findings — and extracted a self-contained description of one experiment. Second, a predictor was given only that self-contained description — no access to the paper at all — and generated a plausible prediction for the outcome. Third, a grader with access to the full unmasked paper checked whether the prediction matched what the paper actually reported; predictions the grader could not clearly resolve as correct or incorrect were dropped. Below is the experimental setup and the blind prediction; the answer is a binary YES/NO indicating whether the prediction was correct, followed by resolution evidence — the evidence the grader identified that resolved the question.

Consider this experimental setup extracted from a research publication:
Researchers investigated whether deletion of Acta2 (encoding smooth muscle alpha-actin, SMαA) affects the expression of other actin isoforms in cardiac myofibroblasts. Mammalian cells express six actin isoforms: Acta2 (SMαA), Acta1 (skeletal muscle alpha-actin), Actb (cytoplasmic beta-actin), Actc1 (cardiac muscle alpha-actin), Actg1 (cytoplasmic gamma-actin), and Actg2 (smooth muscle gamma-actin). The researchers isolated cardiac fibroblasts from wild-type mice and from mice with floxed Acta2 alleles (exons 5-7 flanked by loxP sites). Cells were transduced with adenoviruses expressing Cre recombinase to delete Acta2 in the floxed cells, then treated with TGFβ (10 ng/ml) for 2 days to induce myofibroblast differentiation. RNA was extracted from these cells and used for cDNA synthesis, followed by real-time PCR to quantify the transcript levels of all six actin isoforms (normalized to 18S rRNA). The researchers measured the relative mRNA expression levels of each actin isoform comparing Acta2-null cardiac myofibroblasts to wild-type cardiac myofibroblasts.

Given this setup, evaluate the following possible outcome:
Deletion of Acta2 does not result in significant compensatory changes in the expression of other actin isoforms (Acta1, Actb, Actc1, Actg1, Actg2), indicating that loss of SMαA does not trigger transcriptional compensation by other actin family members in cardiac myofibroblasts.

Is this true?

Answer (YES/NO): NO